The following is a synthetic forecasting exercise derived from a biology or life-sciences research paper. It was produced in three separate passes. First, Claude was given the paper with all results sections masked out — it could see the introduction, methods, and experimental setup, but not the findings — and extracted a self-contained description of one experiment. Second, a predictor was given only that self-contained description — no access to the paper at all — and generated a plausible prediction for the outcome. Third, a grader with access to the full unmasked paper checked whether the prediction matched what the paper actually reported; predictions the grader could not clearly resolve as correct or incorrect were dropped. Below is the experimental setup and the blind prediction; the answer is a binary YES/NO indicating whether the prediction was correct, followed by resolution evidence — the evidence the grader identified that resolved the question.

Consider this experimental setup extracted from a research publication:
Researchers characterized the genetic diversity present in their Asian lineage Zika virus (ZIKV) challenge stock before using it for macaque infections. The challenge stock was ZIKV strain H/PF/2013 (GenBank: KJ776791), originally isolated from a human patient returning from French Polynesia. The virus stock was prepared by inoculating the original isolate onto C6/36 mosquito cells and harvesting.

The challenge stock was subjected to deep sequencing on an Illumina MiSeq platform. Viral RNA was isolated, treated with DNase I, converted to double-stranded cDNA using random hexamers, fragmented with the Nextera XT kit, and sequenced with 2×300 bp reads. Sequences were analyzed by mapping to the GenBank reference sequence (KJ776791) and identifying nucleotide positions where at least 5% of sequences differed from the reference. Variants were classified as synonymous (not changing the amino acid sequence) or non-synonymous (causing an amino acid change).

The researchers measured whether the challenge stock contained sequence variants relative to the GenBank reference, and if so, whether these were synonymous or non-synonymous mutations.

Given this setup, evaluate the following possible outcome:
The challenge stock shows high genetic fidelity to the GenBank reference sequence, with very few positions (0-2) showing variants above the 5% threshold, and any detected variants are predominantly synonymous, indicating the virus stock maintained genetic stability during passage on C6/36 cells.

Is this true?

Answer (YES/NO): NO